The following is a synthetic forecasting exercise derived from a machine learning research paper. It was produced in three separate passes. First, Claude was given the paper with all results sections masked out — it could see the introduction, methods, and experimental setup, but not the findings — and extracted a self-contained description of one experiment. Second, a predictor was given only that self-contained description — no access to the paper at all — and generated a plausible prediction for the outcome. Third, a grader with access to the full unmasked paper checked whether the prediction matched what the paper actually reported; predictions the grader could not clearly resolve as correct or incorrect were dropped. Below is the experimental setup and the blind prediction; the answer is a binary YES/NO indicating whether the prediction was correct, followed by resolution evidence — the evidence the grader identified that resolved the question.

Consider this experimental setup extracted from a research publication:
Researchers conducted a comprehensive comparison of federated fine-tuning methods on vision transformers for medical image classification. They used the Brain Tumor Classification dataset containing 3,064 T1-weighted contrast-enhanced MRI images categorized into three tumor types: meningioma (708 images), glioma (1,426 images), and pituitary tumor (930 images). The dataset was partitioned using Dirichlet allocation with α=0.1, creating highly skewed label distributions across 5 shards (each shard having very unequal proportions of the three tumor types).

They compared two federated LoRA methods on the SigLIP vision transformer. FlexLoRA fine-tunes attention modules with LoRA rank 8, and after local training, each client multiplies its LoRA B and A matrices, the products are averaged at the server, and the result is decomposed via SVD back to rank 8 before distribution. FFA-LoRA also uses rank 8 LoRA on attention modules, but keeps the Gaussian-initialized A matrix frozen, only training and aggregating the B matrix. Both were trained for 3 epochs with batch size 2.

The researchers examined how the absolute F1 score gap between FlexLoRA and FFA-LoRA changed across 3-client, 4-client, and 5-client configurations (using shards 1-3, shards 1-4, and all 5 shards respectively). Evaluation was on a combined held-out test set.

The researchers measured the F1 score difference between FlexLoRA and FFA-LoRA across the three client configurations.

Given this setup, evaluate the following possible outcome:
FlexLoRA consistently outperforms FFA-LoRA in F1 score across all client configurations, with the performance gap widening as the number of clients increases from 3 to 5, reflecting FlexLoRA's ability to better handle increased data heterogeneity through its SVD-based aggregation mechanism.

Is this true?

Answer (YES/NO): NO